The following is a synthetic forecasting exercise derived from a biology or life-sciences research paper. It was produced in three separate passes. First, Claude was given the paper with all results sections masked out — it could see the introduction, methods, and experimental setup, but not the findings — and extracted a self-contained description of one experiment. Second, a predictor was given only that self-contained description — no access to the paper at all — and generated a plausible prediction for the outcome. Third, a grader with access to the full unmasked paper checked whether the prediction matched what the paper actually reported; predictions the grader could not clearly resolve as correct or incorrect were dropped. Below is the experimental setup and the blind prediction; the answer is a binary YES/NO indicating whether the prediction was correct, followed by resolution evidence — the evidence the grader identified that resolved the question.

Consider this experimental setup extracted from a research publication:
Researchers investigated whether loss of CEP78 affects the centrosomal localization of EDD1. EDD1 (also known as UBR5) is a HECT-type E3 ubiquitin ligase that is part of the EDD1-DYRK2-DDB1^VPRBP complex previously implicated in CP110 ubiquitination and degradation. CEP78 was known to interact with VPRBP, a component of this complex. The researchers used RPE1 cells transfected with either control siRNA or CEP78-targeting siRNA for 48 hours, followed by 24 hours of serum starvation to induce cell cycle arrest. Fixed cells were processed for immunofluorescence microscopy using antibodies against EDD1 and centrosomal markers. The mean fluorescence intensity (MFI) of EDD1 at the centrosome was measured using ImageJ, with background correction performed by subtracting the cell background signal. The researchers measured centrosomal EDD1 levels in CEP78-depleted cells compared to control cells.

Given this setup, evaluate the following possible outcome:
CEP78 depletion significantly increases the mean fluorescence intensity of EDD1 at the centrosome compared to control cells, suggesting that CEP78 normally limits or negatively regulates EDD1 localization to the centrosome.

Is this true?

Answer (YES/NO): NO